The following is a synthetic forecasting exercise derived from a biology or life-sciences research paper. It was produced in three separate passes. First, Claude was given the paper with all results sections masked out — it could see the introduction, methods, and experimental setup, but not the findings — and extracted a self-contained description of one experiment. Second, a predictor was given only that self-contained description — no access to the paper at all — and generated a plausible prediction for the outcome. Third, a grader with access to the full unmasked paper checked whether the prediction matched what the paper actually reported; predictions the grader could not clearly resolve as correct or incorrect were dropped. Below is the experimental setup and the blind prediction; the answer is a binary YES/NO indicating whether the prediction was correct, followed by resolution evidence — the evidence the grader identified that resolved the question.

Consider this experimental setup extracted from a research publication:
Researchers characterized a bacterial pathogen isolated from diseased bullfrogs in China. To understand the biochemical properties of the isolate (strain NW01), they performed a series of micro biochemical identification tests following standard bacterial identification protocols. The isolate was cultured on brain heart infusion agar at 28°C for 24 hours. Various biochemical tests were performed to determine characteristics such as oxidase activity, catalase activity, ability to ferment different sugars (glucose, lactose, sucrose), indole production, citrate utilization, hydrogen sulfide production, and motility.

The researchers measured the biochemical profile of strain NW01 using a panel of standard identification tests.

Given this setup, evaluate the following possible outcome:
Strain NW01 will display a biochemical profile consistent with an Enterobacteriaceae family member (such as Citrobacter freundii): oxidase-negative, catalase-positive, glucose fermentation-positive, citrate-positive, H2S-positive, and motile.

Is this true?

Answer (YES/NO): NO